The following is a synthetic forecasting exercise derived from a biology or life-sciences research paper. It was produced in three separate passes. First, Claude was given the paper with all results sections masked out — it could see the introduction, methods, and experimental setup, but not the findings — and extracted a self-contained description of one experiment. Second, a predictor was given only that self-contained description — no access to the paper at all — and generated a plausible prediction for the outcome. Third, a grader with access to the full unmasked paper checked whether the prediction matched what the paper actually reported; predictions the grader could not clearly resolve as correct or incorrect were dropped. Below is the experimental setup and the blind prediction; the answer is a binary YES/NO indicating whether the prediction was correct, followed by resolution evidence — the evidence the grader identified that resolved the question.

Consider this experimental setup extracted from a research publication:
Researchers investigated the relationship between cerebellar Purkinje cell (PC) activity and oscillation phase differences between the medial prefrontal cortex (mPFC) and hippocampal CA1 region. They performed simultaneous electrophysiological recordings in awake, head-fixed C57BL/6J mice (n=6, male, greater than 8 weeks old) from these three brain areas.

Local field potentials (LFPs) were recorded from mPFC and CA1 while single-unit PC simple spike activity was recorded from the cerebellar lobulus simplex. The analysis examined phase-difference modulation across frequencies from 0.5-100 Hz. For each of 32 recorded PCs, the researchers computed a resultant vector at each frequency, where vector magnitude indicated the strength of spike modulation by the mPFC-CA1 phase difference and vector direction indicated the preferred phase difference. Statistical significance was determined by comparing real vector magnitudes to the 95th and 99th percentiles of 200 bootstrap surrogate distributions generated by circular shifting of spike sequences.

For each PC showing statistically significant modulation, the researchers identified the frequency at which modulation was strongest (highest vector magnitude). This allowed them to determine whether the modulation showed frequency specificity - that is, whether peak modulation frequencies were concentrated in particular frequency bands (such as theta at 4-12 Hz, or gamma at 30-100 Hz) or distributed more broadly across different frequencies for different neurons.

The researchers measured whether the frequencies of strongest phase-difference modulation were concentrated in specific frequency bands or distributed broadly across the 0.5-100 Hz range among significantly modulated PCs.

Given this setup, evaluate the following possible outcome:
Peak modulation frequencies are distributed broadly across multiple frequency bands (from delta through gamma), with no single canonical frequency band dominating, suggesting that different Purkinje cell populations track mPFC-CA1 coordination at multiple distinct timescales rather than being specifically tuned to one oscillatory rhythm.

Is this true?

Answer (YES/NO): NO